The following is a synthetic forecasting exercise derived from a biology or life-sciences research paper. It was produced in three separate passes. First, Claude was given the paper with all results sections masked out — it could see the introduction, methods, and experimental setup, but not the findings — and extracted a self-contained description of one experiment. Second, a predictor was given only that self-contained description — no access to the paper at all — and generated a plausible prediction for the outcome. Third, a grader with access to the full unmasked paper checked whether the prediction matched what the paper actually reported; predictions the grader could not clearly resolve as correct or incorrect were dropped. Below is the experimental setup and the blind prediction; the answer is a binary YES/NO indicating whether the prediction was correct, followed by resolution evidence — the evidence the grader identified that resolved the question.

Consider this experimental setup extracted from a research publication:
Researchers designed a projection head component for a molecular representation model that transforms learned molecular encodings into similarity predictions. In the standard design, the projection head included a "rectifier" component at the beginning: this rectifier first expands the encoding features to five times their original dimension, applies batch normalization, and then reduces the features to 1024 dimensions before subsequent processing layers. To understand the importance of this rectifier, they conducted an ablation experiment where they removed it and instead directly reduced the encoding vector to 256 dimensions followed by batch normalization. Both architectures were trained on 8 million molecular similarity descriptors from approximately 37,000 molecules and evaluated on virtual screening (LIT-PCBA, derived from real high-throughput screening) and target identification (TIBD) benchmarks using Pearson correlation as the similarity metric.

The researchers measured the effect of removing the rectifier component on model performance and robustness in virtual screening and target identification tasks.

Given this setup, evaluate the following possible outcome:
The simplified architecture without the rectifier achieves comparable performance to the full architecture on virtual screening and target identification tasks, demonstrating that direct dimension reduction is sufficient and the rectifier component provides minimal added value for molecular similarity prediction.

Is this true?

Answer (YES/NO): NO